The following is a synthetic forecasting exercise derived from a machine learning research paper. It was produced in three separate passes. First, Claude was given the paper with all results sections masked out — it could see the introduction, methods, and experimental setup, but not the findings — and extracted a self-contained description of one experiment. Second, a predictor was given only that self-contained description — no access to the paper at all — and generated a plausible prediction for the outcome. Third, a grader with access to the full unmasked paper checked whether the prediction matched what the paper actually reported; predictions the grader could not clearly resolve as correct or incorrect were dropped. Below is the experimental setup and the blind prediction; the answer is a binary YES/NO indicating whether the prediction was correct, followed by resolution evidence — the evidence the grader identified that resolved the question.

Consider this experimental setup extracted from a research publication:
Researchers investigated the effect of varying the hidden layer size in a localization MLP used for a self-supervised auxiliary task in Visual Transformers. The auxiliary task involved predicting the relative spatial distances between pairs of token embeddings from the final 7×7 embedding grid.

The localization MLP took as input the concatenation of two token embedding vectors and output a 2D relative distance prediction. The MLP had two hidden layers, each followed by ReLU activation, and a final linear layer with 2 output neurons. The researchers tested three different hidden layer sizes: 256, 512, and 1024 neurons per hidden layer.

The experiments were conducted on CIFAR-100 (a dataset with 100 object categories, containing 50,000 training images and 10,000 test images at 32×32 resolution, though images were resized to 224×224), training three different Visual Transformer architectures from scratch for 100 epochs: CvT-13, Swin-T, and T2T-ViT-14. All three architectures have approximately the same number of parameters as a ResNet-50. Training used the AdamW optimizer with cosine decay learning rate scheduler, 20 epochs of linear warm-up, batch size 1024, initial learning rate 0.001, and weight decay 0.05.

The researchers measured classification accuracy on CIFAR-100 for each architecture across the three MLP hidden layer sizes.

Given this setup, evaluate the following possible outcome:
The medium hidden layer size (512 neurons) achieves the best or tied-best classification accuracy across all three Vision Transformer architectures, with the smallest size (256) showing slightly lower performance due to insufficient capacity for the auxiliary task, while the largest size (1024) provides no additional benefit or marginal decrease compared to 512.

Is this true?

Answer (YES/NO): YES